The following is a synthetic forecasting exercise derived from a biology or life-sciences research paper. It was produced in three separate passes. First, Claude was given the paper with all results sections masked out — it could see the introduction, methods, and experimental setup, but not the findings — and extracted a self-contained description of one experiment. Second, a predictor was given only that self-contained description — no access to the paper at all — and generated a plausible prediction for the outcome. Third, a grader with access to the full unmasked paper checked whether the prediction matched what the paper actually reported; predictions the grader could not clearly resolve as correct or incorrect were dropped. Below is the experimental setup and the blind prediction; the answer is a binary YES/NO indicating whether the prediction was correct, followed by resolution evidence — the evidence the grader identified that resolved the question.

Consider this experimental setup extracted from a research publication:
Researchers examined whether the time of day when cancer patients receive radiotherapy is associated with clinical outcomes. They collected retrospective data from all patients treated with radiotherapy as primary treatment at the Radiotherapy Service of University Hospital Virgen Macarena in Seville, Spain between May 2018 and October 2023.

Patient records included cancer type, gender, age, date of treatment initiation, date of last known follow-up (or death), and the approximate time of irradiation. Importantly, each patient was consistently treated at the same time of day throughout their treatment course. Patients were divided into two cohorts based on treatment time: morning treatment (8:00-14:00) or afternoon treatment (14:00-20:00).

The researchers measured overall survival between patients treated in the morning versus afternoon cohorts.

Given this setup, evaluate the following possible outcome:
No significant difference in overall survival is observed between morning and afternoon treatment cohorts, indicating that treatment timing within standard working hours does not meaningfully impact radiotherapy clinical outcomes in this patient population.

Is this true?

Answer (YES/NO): NO